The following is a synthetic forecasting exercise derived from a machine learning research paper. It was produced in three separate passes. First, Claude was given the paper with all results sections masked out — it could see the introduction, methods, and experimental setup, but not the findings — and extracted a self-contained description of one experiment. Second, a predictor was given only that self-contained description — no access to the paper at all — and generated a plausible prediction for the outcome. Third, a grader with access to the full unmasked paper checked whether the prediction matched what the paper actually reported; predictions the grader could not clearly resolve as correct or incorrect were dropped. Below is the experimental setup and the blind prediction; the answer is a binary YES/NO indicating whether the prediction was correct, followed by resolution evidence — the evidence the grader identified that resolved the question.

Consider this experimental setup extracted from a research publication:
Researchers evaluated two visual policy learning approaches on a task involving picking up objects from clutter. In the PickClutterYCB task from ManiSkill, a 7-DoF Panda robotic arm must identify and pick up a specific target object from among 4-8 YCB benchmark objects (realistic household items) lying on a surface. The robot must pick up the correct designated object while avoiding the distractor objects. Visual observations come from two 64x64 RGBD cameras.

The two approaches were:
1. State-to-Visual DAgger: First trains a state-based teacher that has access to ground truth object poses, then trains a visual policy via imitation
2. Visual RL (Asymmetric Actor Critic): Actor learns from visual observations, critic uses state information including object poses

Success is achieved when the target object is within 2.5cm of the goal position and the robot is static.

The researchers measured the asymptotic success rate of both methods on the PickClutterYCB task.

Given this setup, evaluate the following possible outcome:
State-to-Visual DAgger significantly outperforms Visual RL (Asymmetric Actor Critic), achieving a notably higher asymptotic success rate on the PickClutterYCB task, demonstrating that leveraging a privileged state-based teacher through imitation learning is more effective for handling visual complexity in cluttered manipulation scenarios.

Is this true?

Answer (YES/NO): YES